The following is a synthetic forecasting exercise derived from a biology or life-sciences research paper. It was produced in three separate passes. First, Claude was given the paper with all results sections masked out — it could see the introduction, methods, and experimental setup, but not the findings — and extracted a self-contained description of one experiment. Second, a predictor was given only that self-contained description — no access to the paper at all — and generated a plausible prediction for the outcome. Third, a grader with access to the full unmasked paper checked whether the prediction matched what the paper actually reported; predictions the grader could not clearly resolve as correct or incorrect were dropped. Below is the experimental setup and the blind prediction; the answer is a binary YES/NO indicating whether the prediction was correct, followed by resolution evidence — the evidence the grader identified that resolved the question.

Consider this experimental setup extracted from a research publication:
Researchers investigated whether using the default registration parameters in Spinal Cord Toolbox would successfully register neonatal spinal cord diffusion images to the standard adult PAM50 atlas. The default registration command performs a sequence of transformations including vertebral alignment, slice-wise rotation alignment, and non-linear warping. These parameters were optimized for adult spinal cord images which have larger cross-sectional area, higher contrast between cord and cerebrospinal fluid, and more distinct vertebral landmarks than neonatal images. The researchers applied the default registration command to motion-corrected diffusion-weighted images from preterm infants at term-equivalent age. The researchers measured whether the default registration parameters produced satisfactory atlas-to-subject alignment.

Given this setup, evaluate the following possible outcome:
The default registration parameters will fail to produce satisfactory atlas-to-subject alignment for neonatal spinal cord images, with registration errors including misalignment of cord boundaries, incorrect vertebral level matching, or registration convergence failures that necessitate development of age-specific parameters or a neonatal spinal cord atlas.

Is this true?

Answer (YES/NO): YES